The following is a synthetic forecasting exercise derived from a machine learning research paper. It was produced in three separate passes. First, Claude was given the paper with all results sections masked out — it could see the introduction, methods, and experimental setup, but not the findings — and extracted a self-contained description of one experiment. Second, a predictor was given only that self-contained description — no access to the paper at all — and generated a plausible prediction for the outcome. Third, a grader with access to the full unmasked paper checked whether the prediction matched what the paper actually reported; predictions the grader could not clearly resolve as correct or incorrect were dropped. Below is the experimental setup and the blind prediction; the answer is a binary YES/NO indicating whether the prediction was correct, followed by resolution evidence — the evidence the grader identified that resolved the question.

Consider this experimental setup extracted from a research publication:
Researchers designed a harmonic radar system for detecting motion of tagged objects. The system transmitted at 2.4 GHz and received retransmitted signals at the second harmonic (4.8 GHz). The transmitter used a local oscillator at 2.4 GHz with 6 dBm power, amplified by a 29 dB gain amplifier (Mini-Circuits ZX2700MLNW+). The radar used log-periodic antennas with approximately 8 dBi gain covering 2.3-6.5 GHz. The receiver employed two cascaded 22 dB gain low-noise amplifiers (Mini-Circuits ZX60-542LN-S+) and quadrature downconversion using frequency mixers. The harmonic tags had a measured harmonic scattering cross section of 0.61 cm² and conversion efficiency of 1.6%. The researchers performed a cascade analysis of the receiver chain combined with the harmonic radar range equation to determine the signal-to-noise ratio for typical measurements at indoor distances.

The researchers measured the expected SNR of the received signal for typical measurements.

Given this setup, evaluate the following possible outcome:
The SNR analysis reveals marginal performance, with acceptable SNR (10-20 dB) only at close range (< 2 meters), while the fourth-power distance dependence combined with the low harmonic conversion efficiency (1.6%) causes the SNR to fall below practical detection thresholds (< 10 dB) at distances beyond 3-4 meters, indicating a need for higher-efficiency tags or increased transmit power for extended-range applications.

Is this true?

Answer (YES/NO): NO